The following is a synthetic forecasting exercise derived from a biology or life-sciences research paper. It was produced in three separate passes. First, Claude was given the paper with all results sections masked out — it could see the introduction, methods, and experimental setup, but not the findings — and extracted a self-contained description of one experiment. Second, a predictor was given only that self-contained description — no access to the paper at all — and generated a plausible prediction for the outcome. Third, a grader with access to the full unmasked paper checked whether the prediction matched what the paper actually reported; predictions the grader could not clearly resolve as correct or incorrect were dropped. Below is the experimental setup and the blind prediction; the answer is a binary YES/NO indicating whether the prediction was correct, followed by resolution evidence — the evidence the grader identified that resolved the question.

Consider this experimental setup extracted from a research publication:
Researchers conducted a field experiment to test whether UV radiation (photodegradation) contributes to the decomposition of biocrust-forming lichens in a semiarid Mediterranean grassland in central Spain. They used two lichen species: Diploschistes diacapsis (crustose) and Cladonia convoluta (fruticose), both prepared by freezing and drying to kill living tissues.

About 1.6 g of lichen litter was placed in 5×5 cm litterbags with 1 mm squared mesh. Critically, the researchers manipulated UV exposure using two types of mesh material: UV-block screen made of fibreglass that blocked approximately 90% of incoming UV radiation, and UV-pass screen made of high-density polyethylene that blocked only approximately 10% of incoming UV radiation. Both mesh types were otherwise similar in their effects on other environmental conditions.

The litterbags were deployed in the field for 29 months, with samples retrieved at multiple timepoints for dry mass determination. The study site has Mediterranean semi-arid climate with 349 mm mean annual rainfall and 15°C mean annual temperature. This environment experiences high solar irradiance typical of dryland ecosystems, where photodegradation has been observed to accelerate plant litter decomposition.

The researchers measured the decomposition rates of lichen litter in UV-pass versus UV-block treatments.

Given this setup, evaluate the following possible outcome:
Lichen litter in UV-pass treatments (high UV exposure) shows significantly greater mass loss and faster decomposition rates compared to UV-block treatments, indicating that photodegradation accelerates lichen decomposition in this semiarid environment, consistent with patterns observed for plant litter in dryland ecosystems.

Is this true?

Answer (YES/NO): NO